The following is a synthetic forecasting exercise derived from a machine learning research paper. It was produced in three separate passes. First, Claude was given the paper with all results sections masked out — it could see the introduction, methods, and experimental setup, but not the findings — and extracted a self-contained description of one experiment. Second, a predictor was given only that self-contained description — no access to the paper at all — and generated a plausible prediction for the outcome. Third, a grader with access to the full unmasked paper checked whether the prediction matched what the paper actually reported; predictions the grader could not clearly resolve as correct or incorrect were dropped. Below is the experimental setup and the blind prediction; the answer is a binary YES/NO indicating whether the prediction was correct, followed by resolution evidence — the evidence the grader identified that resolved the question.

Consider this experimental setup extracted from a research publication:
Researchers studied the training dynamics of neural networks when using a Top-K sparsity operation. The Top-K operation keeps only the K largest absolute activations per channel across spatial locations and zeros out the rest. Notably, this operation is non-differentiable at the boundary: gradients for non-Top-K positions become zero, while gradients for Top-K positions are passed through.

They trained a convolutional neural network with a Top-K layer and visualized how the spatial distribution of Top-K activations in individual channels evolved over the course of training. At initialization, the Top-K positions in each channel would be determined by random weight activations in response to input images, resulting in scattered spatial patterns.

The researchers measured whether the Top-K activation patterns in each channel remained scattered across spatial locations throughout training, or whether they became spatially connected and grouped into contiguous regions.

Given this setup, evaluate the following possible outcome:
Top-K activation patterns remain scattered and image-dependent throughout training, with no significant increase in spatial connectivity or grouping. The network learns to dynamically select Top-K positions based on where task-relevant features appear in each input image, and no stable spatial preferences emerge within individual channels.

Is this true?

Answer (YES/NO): NO